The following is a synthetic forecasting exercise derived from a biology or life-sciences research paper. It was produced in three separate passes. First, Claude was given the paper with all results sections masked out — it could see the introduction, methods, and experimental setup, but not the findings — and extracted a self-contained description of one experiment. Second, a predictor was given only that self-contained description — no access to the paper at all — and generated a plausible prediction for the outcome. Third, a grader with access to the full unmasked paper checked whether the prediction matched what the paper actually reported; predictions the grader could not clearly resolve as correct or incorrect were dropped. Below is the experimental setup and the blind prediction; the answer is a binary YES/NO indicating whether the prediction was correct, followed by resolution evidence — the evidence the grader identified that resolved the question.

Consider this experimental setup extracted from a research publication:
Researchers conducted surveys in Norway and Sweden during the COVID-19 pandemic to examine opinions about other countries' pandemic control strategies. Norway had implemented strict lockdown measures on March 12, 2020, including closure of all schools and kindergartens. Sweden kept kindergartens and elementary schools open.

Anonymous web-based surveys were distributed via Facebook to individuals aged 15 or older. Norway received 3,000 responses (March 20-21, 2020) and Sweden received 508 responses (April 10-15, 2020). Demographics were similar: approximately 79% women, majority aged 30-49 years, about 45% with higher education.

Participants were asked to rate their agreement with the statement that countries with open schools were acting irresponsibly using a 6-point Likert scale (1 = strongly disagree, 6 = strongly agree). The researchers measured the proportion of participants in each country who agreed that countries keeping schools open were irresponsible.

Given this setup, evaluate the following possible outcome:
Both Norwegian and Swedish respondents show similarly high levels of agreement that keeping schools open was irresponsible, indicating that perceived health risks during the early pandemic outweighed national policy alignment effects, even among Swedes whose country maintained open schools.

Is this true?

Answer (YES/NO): NO